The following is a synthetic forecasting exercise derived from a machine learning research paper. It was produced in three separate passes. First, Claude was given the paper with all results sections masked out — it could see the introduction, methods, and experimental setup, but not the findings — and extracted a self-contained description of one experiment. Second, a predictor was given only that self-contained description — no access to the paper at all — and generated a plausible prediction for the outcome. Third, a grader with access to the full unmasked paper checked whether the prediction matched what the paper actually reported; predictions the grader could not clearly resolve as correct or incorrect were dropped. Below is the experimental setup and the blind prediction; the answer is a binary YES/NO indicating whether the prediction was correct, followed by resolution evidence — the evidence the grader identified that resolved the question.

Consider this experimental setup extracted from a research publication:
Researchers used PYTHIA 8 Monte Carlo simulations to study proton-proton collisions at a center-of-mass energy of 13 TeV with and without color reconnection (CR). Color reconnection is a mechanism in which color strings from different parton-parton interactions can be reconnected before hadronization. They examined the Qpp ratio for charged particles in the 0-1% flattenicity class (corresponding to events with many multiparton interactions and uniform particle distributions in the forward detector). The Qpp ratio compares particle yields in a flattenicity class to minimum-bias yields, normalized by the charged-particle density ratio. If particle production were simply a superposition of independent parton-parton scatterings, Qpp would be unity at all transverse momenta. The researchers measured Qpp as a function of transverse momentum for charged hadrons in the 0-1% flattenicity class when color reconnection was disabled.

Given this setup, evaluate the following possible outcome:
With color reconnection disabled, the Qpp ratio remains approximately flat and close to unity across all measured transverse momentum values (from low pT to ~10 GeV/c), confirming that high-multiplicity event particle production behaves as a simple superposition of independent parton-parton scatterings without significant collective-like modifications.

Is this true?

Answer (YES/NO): YES